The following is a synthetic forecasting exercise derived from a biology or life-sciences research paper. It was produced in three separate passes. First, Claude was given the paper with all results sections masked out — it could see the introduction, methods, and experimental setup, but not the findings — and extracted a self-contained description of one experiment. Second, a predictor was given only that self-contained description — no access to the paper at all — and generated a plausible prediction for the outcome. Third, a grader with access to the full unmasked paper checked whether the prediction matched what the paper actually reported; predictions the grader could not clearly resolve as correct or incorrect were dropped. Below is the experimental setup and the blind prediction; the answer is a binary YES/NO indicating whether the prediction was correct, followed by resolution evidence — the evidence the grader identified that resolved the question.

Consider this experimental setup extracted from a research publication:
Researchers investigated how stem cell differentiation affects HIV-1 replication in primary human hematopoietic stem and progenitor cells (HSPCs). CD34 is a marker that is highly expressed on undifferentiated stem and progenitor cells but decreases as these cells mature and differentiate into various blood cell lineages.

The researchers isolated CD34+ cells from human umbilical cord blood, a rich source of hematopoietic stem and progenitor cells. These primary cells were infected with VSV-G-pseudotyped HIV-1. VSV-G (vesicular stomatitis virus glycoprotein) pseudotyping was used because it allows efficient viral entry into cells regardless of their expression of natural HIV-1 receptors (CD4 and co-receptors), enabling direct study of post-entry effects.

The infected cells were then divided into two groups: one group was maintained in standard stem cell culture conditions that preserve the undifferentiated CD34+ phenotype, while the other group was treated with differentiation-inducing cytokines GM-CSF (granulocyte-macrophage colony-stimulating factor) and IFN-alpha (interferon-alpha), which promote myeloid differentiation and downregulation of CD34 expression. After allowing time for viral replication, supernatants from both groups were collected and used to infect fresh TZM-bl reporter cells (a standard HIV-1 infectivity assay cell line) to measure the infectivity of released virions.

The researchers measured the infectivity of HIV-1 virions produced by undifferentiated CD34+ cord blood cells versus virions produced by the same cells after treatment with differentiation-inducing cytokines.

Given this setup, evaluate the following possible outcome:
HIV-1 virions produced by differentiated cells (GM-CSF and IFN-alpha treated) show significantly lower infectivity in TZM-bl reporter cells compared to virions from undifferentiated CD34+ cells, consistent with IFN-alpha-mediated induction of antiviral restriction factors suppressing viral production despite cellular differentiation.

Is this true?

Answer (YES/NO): NO